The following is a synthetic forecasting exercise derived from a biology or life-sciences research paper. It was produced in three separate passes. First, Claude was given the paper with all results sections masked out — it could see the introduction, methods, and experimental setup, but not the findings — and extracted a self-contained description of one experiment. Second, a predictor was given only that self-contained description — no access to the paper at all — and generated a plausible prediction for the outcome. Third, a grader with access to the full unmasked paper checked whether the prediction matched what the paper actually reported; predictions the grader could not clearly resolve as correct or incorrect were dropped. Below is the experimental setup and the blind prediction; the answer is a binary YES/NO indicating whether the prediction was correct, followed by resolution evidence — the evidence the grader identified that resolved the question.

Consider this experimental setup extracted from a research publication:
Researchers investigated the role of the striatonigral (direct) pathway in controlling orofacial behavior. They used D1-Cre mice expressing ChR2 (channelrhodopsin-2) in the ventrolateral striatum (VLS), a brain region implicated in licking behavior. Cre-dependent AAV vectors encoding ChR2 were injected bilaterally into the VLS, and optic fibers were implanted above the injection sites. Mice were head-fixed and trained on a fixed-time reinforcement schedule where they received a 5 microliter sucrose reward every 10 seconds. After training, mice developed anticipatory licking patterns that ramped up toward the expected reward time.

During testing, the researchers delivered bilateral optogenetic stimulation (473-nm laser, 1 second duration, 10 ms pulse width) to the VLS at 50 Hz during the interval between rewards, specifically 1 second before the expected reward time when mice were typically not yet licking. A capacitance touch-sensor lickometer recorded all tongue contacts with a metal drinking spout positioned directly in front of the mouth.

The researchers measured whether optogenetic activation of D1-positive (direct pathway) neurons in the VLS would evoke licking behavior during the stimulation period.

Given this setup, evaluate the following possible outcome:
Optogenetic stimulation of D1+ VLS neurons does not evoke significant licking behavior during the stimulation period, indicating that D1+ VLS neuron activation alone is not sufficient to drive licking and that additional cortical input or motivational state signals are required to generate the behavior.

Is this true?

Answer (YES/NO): NO